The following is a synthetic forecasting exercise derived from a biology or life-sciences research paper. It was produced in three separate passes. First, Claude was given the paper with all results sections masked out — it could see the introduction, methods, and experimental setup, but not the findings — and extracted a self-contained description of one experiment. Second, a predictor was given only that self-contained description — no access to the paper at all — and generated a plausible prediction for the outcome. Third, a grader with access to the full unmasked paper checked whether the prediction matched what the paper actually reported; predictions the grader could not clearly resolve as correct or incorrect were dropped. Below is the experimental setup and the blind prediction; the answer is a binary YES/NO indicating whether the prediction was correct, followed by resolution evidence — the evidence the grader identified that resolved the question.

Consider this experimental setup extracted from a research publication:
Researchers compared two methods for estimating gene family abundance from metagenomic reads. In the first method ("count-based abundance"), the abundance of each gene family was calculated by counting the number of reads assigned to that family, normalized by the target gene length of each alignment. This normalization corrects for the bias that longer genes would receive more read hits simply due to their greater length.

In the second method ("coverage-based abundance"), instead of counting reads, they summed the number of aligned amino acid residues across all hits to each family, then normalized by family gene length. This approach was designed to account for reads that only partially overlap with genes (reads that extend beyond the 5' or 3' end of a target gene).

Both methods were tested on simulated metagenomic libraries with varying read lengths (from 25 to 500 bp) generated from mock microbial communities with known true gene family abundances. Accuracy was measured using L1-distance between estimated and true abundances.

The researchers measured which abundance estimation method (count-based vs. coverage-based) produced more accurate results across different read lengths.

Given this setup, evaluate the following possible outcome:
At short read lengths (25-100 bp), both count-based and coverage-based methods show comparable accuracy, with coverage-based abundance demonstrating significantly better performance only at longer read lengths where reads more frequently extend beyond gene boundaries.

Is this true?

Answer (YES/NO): YES